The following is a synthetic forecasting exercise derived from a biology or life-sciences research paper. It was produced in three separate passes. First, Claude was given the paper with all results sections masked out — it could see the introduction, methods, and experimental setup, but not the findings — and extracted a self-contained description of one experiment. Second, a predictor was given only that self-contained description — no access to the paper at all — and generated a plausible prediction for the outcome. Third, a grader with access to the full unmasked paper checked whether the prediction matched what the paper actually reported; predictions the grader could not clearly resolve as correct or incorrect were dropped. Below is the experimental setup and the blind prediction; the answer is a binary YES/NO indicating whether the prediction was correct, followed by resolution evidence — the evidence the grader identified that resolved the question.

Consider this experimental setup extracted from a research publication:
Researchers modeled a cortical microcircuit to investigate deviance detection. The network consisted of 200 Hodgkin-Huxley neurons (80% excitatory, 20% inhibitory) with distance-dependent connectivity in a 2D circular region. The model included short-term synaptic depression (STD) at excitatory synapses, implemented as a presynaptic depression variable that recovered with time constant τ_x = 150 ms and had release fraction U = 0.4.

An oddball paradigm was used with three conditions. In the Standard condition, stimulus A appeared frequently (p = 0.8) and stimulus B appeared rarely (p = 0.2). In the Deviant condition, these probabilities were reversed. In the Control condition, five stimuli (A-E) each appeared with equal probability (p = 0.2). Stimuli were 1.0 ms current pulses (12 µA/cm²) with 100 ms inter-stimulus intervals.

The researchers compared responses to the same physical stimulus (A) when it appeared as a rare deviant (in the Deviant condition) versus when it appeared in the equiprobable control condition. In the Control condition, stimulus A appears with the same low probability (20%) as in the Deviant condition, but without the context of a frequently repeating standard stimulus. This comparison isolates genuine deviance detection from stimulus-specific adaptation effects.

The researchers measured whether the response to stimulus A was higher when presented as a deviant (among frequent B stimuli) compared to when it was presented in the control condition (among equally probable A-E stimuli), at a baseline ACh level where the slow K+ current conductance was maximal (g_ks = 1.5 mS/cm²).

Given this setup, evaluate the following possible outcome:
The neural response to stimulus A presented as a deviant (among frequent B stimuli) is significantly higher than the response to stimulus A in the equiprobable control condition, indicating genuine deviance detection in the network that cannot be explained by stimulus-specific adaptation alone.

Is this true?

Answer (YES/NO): YES